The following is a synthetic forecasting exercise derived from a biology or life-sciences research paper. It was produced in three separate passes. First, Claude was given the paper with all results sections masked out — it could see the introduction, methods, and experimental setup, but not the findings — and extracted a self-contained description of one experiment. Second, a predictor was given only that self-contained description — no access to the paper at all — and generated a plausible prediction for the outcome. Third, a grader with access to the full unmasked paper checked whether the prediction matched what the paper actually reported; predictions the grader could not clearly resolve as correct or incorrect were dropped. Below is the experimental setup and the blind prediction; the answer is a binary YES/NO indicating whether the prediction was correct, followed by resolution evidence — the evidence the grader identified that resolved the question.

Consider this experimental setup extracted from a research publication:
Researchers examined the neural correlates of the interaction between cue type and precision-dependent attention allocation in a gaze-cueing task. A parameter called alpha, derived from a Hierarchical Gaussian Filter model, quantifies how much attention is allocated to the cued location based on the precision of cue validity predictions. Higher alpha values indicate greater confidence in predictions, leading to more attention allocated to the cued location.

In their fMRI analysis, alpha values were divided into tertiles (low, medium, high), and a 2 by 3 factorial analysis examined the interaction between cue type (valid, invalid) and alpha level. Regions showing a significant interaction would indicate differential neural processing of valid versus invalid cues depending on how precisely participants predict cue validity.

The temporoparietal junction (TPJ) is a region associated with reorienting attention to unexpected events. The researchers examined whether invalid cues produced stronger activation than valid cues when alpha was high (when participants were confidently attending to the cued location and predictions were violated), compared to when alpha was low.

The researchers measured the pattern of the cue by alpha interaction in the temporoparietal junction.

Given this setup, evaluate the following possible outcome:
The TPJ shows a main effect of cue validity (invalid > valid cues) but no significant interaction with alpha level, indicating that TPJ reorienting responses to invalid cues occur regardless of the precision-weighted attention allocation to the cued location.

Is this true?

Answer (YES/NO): NO